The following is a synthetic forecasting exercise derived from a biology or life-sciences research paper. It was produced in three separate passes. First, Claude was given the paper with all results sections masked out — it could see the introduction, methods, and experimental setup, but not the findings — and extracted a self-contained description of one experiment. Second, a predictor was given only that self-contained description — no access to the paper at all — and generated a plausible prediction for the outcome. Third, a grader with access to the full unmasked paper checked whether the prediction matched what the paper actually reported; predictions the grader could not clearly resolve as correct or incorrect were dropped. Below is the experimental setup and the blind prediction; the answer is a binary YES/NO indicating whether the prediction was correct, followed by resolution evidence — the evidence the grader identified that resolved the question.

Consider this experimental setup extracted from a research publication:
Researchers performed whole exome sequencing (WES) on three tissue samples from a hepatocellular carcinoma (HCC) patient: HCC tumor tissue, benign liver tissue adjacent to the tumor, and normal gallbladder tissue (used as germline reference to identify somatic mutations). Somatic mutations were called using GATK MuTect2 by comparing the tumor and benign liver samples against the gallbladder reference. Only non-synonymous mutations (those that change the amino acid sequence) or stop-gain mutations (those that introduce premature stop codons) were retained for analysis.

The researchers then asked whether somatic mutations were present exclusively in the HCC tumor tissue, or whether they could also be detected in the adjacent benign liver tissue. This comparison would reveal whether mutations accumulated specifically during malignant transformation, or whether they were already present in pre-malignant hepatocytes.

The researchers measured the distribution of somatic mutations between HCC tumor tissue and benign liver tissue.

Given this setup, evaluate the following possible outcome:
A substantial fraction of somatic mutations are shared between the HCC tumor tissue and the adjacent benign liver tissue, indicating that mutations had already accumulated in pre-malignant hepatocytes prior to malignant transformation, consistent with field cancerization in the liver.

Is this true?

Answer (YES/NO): YES